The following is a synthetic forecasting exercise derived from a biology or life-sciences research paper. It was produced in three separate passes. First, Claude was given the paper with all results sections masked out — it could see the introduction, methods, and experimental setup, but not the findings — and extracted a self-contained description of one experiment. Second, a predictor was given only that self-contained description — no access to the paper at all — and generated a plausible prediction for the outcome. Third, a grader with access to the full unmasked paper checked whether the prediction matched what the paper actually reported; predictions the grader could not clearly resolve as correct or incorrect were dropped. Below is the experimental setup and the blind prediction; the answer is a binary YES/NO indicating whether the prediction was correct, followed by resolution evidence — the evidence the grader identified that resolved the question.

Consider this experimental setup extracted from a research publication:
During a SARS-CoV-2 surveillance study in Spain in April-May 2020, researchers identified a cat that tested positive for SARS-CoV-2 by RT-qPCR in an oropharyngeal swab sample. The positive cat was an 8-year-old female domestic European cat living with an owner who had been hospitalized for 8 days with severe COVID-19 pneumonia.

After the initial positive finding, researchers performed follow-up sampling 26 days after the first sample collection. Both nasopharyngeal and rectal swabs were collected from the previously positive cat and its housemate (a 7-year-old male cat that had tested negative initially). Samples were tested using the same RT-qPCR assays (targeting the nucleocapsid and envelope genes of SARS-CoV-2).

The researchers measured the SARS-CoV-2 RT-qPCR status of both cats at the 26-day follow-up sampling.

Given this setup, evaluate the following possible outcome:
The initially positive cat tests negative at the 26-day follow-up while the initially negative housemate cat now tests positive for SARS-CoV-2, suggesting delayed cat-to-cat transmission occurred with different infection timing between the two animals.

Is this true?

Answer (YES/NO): NO